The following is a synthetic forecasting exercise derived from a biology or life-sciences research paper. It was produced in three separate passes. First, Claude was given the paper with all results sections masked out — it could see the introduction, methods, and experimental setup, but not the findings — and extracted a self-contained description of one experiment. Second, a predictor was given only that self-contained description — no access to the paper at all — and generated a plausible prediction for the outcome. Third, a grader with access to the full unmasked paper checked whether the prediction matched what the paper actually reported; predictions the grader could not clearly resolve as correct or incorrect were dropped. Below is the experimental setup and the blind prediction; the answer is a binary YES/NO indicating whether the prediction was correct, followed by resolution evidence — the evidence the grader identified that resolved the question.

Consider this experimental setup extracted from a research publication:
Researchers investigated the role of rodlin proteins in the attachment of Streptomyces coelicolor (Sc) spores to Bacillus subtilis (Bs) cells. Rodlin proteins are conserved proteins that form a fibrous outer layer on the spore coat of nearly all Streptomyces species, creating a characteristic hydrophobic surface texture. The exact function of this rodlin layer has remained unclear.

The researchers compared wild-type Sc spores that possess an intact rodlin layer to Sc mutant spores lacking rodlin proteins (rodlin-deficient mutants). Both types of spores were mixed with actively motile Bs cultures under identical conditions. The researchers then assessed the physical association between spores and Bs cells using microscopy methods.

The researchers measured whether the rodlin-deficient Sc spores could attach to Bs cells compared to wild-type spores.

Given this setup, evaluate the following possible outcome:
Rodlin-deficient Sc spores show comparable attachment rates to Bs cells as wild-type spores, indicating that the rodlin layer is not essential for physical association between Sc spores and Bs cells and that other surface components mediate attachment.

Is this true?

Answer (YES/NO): NO